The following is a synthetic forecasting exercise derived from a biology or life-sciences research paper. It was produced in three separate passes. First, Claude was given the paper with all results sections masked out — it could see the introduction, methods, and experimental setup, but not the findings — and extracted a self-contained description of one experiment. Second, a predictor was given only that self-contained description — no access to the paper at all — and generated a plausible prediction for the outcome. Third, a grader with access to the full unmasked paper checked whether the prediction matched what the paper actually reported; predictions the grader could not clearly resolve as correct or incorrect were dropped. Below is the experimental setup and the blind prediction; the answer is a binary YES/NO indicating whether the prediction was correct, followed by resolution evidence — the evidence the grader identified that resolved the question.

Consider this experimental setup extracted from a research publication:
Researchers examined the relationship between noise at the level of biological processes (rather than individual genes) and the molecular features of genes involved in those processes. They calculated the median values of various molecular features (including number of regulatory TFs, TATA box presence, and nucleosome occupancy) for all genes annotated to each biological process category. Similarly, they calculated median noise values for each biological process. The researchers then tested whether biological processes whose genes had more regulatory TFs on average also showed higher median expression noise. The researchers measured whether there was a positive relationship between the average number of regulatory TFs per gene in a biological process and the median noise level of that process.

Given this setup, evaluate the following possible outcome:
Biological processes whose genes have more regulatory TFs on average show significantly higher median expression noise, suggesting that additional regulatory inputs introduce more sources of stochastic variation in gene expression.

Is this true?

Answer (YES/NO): YES